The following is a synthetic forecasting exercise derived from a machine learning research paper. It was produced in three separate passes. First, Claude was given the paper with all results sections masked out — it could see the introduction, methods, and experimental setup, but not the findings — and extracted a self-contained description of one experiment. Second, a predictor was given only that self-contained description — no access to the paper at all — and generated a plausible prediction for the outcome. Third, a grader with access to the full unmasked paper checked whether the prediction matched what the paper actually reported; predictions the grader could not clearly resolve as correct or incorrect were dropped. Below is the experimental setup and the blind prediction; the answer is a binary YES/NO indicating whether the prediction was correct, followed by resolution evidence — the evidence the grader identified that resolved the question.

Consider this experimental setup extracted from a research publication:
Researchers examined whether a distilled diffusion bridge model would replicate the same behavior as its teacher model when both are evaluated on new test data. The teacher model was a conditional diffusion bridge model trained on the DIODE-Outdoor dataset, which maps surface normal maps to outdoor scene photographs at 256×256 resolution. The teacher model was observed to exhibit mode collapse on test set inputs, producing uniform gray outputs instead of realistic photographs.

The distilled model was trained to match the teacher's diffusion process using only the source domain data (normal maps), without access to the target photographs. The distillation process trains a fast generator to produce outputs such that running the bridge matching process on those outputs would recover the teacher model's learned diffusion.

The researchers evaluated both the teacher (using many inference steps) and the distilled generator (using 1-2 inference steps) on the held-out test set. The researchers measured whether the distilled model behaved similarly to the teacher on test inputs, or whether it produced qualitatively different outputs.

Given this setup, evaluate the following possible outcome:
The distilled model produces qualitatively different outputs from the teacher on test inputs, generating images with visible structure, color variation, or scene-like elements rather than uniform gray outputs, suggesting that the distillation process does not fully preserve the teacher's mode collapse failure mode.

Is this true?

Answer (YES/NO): NO